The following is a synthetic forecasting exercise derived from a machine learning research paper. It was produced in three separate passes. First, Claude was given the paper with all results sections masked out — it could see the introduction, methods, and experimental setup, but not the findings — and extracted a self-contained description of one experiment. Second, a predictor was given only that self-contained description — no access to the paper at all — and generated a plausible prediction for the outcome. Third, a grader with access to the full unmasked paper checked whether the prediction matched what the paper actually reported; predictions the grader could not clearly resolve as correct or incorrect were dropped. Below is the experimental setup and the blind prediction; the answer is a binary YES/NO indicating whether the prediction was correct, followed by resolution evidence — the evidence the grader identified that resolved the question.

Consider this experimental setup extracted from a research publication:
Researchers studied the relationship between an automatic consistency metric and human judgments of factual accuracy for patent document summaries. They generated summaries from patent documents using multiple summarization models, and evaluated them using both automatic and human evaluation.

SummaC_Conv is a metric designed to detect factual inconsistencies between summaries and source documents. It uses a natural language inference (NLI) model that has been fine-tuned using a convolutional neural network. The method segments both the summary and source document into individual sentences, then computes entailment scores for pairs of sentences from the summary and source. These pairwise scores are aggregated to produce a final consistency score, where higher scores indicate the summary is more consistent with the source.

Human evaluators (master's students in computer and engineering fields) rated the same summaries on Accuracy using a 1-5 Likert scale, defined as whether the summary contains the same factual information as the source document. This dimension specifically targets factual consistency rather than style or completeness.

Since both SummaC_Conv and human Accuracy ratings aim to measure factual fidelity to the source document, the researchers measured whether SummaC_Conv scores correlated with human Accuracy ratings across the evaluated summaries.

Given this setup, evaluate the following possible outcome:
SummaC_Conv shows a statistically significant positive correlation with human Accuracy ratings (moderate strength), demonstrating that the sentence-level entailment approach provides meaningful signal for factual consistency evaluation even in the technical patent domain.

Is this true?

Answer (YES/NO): NO